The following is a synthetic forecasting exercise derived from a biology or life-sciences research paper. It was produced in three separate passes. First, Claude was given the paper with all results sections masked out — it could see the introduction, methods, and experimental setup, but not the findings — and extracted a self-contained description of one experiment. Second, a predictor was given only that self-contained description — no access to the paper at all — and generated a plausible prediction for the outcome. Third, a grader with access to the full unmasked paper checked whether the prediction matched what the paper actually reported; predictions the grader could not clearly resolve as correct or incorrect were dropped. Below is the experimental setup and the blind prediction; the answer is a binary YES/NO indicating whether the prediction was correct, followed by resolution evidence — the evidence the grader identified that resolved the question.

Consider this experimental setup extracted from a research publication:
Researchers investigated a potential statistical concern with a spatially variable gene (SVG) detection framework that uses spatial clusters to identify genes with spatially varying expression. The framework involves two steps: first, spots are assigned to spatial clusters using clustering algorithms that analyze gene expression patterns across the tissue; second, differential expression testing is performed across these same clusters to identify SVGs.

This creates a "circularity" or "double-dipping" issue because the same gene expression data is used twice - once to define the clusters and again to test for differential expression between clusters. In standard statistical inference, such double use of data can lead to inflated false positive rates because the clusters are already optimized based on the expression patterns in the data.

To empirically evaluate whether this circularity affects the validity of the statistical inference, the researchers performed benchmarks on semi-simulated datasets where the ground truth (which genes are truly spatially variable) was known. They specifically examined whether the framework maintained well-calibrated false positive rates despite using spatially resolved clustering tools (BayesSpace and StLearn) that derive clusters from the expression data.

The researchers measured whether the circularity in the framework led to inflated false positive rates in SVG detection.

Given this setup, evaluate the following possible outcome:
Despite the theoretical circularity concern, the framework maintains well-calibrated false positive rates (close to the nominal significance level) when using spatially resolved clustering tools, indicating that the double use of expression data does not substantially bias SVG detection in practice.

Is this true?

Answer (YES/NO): YES